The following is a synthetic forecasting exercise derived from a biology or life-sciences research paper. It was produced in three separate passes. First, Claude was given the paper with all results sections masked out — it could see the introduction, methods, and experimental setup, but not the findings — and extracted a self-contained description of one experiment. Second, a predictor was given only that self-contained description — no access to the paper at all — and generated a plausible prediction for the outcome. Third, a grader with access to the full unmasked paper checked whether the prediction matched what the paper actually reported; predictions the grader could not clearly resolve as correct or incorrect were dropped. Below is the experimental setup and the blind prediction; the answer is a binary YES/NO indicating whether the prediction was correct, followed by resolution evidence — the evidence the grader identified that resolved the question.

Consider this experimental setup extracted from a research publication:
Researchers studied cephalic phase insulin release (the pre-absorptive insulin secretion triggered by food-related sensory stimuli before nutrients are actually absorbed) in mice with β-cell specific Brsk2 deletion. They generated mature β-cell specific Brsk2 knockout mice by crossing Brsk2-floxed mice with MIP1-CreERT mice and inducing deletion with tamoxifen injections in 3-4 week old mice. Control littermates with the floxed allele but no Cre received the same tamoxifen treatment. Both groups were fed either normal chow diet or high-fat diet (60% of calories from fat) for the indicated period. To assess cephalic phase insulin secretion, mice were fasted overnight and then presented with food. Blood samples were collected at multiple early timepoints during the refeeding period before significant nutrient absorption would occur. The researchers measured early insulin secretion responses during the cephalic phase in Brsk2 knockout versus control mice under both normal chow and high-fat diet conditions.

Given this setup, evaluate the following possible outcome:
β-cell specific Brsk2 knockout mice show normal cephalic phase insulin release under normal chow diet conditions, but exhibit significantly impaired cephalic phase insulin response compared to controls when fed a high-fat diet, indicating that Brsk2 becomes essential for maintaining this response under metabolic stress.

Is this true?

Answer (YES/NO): NO